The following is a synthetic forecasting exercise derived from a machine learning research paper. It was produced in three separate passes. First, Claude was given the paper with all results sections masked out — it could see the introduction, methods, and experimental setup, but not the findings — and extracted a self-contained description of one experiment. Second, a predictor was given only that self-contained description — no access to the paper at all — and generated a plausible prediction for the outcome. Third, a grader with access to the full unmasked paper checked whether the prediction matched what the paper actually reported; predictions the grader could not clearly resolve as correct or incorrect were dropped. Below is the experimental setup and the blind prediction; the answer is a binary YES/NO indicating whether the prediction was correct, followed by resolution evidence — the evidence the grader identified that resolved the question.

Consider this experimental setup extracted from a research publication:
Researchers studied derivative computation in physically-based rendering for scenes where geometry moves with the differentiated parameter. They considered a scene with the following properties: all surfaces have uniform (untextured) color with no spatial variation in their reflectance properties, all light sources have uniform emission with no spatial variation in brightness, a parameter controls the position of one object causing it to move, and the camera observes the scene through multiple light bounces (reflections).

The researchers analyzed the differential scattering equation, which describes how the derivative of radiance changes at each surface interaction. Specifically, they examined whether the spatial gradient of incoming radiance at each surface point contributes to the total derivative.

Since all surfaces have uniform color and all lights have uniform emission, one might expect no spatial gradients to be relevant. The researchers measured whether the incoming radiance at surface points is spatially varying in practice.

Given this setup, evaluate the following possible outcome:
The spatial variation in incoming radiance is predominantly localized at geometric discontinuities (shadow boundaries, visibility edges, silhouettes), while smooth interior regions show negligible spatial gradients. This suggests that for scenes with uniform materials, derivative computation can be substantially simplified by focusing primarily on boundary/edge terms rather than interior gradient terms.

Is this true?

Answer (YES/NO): NO